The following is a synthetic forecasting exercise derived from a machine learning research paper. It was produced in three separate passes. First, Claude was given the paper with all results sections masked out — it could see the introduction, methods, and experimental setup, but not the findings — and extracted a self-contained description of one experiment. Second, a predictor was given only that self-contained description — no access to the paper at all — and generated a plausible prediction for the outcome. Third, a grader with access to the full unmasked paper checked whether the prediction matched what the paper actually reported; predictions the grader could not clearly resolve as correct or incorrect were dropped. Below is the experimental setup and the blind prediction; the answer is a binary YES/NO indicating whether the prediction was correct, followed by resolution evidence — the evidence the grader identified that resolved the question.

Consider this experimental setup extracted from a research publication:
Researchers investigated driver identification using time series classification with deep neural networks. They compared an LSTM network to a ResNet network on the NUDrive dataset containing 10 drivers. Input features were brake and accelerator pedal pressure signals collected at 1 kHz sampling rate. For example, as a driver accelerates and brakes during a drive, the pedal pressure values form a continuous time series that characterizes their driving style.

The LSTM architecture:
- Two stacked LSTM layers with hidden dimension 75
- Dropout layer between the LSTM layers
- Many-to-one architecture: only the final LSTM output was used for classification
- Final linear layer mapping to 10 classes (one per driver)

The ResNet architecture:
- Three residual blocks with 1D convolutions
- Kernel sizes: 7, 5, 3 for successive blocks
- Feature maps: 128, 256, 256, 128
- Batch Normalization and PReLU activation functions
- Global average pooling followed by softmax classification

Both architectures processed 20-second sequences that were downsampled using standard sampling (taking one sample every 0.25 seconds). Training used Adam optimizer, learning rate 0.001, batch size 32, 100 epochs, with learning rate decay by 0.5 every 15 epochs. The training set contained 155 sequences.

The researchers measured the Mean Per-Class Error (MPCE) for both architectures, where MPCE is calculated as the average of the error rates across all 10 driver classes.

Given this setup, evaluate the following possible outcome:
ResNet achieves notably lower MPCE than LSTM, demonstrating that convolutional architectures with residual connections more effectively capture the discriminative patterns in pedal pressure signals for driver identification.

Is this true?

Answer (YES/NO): YES